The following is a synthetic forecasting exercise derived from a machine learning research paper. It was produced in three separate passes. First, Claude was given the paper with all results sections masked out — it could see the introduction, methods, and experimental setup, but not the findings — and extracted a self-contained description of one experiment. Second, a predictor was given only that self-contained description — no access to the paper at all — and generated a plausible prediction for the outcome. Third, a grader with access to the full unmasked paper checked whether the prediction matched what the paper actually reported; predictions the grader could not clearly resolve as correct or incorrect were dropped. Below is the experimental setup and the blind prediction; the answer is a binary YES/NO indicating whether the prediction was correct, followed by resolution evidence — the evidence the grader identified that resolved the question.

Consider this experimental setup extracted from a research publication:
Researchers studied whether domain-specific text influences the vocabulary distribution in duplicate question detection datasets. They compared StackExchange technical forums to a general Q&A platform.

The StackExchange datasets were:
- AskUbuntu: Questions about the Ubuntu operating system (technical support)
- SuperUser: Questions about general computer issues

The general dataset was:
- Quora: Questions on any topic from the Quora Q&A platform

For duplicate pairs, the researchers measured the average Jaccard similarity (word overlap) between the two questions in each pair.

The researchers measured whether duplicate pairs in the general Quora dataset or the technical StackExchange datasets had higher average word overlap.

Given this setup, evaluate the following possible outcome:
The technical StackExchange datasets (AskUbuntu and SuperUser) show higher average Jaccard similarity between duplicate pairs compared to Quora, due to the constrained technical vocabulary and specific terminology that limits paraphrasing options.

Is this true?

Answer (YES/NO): NO